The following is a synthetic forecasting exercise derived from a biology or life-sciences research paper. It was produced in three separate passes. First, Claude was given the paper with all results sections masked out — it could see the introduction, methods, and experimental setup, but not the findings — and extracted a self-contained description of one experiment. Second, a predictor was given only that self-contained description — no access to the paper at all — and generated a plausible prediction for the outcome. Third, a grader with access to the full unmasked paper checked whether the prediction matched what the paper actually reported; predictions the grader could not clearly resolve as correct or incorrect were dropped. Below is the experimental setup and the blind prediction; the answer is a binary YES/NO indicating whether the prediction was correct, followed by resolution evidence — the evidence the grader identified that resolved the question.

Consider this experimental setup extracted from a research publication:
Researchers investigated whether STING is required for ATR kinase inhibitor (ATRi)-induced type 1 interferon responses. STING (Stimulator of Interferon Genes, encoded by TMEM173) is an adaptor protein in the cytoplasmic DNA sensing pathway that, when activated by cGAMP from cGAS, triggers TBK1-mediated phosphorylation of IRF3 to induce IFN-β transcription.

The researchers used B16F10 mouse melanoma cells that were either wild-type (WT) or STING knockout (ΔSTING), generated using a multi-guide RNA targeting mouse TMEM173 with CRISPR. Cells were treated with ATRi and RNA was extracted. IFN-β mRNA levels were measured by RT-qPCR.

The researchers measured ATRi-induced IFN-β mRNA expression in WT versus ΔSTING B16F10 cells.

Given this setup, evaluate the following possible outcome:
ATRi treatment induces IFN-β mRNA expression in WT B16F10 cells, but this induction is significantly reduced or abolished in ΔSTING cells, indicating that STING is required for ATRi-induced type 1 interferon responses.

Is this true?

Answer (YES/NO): YES